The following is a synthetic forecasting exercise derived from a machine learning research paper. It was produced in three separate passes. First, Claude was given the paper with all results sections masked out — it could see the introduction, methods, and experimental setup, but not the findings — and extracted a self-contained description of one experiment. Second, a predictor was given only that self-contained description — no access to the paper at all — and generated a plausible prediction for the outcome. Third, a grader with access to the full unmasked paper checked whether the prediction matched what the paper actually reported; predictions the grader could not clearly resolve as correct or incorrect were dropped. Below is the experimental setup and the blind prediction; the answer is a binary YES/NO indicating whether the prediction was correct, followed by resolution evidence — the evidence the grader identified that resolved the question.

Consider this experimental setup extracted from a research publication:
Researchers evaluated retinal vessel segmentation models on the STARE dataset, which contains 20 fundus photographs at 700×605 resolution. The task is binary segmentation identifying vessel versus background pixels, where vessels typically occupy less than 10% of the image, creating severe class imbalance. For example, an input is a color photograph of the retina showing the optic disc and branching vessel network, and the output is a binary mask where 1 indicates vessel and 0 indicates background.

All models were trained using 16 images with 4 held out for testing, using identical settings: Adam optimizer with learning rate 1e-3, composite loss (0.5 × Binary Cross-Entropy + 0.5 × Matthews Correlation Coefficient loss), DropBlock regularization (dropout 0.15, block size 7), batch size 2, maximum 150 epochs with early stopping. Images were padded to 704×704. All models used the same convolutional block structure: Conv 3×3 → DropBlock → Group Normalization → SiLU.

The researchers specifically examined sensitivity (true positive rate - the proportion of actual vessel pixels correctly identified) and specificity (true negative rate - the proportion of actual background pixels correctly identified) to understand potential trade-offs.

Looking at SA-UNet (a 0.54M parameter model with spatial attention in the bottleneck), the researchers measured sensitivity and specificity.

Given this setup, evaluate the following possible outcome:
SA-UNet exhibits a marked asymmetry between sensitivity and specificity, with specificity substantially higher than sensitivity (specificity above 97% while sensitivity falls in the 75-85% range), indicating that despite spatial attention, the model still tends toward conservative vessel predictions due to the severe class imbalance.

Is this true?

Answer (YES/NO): NO